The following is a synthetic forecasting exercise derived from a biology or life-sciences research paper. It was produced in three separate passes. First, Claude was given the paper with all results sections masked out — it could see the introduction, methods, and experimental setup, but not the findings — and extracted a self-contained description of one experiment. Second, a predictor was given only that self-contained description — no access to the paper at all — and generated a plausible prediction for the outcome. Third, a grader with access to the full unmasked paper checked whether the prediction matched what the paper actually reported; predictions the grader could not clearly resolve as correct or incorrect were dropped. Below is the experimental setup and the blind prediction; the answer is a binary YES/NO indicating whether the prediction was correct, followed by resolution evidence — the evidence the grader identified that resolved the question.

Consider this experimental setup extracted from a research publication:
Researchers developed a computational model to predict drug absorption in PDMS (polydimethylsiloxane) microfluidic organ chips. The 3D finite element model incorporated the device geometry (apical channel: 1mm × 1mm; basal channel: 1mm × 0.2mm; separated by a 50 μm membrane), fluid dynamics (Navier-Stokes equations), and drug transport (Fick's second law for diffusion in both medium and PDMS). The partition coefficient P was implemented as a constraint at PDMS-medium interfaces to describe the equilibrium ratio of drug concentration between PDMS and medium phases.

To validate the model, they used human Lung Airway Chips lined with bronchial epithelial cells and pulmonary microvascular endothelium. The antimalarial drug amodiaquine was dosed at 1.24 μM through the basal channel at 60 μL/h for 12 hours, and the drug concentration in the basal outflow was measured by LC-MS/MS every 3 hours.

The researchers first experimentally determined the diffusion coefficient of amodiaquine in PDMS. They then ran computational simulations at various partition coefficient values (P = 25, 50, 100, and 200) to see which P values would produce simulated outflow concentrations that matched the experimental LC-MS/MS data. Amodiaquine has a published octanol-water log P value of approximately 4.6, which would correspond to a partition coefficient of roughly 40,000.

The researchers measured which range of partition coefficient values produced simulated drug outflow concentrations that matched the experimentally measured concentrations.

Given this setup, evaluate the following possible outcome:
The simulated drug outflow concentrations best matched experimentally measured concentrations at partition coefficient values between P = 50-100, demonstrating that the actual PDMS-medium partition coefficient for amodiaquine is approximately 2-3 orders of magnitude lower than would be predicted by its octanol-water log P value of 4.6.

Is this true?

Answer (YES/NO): NO